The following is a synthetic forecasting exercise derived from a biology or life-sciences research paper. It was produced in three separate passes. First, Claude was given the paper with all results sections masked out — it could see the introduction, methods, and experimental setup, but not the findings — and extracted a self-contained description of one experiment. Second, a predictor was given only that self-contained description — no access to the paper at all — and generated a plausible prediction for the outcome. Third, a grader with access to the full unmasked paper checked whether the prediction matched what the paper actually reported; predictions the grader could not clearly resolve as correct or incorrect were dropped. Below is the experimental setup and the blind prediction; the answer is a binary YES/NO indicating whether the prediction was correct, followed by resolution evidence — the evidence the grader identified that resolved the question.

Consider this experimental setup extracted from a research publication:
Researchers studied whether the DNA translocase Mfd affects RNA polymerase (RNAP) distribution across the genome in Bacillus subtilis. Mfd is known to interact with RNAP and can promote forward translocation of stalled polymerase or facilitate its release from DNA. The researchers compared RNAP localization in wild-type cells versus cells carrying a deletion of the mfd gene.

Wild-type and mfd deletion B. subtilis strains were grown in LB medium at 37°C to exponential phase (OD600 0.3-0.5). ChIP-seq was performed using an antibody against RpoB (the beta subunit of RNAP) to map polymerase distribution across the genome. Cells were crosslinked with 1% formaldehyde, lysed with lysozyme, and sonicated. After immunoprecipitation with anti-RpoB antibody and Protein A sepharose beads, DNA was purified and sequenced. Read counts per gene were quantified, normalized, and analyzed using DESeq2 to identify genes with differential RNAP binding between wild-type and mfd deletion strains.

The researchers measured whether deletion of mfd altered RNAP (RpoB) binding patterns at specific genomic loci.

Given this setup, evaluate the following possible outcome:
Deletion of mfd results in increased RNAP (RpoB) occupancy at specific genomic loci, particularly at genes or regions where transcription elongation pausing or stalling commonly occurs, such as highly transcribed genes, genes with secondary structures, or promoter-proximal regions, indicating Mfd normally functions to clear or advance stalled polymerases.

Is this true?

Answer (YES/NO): YES